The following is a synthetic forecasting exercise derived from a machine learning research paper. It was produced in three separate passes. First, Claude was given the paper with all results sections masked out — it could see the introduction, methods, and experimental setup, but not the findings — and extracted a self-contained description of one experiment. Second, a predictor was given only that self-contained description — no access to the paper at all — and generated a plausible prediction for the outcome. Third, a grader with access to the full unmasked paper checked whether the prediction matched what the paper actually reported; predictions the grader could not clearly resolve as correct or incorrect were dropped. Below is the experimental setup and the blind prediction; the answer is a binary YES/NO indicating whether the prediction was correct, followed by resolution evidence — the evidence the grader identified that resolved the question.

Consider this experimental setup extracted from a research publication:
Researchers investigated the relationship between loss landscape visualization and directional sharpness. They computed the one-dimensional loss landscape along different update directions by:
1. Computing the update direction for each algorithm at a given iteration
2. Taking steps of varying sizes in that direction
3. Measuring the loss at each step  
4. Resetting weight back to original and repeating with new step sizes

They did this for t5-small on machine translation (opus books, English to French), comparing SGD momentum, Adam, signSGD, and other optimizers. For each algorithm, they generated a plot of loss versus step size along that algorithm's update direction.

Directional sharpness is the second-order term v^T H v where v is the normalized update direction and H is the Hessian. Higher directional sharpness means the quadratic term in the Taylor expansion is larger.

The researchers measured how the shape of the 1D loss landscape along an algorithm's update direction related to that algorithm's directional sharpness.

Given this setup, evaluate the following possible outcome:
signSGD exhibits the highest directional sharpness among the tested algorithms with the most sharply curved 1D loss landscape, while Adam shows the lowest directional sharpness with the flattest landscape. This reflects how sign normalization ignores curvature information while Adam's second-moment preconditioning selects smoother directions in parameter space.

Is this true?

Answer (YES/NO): NO